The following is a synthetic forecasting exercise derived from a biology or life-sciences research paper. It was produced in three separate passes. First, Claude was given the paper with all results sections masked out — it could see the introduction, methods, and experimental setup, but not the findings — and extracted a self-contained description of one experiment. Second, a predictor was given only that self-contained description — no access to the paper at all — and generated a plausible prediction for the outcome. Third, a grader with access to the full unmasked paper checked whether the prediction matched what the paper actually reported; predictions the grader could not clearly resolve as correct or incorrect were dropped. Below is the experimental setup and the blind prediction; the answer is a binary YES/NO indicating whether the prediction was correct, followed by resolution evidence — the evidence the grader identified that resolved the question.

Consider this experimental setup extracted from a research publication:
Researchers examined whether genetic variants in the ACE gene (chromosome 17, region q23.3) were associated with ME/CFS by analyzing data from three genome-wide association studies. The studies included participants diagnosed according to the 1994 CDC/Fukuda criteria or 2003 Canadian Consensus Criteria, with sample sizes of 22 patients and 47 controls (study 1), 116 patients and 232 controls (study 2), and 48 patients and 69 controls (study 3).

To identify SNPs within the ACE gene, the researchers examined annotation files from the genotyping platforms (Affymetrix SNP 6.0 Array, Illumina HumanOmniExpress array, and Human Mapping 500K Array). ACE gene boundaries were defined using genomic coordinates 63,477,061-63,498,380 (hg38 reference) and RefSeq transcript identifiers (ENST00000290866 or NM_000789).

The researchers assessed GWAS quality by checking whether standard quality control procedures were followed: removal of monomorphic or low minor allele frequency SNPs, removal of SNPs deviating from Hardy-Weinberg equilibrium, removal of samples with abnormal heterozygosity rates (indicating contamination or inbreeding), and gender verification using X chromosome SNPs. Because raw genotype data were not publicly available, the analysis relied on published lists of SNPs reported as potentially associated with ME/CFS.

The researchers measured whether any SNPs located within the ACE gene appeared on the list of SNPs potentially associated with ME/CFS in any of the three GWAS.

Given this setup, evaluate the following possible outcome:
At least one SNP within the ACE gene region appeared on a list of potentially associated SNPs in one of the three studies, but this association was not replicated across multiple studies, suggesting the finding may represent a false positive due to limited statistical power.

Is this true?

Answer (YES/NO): NO